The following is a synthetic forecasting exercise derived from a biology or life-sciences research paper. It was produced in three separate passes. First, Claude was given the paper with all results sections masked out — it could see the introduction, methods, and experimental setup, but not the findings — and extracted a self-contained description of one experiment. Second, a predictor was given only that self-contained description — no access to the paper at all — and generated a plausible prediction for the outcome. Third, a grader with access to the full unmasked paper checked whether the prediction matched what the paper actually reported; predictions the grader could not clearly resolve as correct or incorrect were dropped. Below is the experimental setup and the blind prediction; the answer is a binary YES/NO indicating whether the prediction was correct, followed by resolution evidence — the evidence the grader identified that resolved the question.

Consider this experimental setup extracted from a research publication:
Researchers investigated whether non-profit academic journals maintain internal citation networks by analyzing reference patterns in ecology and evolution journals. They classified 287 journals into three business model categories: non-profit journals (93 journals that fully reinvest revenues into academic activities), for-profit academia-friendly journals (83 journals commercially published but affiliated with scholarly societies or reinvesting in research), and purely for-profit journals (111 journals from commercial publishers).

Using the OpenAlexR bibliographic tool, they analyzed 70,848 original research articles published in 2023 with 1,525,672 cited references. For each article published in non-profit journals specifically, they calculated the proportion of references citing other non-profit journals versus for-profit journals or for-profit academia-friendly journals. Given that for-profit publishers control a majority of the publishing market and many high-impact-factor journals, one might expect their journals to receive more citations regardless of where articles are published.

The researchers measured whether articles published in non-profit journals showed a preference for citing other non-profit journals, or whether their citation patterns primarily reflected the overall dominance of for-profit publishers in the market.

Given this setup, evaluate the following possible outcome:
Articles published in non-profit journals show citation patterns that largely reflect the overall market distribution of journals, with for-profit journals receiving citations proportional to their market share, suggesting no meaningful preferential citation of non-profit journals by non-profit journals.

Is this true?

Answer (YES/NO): NO